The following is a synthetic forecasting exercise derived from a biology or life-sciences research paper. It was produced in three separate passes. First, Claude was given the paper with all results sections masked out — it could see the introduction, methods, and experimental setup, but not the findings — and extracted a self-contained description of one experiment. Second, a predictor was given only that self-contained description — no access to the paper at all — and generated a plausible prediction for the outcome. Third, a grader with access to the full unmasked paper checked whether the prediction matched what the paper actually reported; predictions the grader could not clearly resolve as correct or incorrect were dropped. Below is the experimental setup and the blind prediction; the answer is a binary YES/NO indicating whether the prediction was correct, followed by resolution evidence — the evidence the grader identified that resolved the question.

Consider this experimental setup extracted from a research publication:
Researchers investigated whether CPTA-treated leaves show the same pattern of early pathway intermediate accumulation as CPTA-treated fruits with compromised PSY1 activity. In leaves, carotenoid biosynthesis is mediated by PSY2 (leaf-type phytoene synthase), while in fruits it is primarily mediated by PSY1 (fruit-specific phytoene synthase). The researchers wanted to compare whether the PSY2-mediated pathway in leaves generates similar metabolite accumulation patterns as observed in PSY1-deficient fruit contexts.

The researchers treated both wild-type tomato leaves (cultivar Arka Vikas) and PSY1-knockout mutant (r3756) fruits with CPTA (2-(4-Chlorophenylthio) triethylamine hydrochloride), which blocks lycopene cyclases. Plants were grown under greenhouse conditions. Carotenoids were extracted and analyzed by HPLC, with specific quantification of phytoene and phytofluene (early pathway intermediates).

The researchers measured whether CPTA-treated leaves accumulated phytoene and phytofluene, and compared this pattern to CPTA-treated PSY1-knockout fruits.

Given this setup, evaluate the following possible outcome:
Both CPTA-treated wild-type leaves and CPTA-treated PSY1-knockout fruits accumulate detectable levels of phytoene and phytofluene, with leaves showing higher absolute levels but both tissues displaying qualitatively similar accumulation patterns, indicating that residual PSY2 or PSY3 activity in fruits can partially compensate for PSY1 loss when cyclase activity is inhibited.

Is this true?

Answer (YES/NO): NO